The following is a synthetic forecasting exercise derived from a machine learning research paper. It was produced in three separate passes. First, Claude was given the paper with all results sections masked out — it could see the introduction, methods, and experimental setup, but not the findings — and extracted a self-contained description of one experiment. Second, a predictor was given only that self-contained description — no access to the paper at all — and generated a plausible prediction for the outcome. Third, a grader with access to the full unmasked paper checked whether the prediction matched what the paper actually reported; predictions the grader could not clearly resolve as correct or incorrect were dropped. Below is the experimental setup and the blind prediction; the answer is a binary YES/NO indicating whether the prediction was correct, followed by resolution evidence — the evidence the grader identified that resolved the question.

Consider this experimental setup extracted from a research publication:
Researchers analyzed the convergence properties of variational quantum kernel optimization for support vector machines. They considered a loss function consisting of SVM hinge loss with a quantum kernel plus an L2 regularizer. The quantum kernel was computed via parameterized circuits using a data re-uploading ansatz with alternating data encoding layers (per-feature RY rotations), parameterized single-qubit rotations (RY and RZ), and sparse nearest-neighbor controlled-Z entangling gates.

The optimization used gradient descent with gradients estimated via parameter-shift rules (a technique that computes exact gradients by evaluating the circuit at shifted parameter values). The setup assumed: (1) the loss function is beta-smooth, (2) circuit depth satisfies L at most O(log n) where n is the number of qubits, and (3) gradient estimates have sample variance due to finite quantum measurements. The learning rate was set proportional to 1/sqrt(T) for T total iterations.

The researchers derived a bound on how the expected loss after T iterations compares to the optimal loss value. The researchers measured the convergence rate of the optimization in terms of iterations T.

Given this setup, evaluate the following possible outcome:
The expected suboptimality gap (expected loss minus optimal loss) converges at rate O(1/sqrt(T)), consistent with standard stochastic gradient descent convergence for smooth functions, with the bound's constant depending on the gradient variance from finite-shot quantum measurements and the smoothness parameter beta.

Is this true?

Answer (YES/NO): YES